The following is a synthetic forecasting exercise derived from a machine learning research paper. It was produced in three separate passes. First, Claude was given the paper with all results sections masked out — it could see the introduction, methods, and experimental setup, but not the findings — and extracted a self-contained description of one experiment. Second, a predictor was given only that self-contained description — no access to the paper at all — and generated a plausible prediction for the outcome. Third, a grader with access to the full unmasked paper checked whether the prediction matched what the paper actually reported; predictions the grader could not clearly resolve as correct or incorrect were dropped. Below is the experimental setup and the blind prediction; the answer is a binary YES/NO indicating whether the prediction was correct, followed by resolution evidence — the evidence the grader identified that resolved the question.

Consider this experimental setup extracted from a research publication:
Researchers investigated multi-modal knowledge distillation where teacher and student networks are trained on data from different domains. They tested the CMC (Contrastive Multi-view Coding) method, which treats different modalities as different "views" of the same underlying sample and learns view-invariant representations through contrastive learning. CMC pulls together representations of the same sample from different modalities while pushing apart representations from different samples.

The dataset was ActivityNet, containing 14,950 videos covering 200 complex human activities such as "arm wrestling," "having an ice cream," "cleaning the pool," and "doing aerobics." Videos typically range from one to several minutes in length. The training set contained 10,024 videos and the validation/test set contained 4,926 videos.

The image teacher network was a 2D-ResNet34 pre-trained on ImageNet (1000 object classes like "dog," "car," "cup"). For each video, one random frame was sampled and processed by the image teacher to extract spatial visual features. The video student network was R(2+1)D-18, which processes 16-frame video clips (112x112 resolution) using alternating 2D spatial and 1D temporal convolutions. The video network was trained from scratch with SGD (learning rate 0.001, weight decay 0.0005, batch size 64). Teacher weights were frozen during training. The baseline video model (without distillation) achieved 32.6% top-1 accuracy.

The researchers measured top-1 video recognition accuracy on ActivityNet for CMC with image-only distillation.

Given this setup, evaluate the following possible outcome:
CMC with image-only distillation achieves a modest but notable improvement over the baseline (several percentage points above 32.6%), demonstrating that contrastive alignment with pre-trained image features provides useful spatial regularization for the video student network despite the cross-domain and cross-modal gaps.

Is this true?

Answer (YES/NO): NO